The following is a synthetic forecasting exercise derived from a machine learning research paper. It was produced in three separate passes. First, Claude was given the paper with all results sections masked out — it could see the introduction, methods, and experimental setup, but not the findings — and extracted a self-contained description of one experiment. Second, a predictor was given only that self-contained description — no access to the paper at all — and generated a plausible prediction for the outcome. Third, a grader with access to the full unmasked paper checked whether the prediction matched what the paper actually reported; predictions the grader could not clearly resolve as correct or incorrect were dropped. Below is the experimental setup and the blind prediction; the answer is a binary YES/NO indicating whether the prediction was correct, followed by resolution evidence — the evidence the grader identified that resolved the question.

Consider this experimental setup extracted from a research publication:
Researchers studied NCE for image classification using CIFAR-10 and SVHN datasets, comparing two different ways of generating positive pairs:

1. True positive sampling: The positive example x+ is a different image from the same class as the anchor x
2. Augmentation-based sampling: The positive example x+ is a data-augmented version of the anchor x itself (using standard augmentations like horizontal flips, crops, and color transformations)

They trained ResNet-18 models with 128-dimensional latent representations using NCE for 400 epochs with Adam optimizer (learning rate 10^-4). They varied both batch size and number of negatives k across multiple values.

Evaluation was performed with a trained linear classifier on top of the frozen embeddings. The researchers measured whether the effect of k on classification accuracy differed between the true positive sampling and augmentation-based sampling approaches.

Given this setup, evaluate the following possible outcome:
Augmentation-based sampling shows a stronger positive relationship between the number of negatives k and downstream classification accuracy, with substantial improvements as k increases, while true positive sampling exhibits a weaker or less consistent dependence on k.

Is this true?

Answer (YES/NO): YES